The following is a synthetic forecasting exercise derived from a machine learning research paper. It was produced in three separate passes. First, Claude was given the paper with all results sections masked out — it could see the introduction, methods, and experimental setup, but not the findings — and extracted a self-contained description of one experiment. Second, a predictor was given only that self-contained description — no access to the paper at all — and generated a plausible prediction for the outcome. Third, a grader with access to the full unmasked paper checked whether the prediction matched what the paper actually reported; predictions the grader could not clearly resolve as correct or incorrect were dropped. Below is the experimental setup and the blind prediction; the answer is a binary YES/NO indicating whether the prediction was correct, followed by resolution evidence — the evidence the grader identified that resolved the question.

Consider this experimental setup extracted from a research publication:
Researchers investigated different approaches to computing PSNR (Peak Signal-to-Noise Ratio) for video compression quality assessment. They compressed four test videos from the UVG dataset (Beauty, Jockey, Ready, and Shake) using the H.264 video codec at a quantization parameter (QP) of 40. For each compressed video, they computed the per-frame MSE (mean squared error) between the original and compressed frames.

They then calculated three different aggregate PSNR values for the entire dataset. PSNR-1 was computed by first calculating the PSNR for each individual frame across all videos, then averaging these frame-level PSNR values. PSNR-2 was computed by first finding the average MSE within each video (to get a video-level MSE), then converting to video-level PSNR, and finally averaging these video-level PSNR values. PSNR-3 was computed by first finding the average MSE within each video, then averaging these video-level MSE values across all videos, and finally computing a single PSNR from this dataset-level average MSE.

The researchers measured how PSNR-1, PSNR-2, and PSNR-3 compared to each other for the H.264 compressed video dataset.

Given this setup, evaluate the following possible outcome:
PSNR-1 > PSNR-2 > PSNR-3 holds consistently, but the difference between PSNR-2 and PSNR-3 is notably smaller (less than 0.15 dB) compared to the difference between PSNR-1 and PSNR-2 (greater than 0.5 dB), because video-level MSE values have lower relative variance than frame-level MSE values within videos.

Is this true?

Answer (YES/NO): NO